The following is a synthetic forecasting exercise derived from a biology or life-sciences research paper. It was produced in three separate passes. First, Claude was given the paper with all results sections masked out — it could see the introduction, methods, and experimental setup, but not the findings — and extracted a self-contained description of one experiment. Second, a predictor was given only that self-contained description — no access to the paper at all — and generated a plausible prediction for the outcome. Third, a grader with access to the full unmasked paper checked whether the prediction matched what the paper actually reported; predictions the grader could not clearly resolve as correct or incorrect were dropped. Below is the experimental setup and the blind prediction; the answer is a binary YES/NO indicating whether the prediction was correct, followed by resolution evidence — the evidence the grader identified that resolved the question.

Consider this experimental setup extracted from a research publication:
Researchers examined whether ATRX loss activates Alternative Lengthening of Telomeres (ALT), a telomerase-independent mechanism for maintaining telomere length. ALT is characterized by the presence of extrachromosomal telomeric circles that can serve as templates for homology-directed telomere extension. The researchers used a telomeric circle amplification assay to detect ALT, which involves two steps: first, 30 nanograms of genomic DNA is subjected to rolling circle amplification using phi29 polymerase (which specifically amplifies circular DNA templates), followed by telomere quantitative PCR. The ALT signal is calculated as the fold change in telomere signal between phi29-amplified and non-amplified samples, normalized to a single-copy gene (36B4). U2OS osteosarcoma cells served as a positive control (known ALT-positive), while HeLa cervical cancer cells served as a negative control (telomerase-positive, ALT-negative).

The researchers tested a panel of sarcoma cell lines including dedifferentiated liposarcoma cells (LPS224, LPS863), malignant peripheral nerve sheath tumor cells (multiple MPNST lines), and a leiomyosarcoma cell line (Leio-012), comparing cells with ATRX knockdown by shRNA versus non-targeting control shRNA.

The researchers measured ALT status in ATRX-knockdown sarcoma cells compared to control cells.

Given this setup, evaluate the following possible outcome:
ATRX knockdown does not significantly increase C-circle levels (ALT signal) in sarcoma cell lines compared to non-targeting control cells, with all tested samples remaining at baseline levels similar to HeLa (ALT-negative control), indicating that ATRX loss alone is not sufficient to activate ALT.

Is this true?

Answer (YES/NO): YES